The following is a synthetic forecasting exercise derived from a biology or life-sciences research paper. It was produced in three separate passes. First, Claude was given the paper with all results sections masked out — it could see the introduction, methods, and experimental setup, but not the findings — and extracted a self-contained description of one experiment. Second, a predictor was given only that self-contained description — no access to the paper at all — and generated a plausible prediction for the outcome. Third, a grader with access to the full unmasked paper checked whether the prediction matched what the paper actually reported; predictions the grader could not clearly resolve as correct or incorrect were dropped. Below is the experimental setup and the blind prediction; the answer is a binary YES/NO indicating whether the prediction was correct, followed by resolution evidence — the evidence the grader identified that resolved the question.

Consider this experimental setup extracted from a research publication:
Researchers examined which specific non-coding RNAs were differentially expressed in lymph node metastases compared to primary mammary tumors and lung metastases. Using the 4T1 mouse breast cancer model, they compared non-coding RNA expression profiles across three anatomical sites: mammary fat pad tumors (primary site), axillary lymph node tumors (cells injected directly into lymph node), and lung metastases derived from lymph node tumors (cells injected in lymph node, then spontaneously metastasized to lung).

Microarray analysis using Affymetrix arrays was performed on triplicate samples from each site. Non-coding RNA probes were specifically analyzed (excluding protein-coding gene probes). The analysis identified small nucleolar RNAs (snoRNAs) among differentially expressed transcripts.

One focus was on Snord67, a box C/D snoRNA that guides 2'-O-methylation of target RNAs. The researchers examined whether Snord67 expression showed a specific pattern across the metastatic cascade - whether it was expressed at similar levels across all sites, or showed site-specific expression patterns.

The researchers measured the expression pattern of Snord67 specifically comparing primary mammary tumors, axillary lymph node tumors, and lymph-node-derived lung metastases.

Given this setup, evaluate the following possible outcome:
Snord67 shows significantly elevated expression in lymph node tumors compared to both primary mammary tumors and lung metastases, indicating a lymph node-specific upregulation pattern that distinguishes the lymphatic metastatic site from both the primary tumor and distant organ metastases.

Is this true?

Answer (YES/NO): YES